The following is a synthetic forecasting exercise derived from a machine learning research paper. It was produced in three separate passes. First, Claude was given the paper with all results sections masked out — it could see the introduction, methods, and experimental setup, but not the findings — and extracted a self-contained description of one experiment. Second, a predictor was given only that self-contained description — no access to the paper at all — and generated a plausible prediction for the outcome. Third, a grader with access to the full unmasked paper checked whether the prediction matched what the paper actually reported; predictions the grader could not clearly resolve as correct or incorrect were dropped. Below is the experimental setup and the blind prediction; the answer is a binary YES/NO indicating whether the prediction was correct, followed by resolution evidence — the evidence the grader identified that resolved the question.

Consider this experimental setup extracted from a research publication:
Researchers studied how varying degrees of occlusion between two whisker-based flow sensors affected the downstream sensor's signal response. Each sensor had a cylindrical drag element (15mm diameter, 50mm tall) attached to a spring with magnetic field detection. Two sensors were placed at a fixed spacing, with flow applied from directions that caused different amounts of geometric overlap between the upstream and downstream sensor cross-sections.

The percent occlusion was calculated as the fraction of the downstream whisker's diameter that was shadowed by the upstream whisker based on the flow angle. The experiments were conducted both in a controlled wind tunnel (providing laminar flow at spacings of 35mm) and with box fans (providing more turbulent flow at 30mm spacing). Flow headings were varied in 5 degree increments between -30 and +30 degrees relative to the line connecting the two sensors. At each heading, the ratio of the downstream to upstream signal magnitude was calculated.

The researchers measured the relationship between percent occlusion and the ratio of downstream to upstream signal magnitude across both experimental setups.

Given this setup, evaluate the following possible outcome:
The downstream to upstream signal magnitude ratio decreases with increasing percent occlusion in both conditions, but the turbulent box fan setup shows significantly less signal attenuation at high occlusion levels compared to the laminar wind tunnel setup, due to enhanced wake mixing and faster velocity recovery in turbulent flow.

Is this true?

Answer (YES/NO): NO